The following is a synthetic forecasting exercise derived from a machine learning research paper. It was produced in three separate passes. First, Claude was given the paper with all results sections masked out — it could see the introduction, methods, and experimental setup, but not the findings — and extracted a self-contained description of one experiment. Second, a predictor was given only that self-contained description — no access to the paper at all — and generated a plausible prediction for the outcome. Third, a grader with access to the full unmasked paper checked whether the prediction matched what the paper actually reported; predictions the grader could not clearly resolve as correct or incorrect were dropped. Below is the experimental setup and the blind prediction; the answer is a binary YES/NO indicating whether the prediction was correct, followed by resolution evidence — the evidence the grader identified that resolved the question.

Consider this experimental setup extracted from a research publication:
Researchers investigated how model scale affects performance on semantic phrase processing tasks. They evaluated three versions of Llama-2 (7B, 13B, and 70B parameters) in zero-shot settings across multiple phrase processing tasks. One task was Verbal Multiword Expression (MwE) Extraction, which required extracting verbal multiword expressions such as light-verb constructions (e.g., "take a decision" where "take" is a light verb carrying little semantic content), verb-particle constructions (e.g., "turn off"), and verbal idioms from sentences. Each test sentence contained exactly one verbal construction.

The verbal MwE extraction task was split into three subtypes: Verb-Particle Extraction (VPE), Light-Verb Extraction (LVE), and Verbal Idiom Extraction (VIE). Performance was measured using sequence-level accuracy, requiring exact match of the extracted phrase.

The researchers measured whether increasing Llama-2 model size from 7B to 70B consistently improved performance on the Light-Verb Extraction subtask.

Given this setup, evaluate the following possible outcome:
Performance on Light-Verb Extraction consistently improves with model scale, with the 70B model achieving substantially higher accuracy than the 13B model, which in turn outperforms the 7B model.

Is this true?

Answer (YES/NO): NO